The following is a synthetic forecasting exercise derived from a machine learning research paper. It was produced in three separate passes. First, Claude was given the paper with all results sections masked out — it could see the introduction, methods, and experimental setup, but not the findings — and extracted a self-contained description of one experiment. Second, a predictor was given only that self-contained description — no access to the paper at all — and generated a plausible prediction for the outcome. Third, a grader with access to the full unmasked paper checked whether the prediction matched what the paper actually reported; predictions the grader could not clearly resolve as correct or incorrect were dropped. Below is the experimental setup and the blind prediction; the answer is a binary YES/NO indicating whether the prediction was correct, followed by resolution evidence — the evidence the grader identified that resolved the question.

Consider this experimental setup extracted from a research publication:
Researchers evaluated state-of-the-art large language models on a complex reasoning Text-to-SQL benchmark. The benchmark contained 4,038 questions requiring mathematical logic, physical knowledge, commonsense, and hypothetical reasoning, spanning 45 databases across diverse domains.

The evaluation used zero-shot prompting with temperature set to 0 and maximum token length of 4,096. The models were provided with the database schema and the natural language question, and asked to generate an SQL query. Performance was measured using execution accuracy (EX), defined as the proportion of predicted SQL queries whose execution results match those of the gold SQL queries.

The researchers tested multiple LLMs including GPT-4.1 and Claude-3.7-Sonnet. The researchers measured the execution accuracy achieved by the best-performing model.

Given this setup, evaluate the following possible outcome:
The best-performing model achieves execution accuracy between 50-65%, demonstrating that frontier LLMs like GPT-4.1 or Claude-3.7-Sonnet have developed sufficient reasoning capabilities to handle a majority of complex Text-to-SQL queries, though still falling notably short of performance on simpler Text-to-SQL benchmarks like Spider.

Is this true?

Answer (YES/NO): NO